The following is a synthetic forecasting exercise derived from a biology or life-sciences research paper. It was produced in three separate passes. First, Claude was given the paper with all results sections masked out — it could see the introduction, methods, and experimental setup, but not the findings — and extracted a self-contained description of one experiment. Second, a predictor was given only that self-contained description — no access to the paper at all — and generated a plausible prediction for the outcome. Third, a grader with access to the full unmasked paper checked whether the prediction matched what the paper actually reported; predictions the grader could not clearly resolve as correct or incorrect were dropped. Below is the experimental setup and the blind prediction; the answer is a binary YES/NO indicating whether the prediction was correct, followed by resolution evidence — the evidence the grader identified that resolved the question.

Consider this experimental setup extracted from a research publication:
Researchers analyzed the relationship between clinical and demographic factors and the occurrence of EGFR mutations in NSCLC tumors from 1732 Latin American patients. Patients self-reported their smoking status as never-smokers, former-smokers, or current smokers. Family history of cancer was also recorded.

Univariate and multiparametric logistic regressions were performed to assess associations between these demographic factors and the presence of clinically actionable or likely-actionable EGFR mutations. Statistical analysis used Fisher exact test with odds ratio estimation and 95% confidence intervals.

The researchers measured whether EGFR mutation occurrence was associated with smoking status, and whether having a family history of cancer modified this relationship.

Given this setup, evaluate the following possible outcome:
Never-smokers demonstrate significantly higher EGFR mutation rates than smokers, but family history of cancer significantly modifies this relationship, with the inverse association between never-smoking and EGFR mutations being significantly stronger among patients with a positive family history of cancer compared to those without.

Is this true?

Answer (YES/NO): NO